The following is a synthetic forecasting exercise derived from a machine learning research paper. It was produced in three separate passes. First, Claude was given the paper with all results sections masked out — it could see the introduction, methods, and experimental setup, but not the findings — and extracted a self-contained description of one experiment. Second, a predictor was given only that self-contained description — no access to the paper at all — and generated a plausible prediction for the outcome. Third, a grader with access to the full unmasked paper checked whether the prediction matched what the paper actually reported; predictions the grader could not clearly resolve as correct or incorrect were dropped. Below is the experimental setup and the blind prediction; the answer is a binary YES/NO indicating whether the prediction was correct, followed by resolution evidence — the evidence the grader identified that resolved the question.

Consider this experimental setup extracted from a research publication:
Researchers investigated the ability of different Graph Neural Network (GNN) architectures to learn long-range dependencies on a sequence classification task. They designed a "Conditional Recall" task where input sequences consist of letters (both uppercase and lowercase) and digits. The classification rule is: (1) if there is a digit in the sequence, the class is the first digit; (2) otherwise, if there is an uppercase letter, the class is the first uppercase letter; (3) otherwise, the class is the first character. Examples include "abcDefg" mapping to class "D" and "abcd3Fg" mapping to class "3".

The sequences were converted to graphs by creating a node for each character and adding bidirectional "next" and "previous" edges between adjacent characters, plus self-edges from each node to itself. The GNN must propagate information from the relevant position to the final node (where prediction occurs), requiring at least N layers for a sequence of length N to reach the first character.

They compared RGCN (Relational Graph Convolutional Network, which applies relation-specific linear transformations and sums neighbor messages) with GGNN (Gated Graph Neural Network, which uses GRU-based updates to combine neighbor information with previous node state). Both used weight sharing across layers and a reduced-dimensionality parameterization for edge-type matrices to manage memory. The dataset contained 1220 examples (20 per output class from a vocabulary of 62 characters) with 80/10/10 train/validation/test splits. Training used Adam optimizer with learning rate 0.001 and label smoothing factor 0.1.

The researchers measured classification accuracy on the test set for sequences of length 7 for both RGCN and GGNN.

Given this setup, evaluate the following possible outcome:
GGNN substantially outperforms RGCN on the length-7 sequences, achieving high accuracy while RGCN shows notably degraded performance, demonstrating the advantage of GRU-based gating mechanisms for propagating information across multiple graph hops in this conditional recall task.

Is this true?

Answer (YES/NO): NO